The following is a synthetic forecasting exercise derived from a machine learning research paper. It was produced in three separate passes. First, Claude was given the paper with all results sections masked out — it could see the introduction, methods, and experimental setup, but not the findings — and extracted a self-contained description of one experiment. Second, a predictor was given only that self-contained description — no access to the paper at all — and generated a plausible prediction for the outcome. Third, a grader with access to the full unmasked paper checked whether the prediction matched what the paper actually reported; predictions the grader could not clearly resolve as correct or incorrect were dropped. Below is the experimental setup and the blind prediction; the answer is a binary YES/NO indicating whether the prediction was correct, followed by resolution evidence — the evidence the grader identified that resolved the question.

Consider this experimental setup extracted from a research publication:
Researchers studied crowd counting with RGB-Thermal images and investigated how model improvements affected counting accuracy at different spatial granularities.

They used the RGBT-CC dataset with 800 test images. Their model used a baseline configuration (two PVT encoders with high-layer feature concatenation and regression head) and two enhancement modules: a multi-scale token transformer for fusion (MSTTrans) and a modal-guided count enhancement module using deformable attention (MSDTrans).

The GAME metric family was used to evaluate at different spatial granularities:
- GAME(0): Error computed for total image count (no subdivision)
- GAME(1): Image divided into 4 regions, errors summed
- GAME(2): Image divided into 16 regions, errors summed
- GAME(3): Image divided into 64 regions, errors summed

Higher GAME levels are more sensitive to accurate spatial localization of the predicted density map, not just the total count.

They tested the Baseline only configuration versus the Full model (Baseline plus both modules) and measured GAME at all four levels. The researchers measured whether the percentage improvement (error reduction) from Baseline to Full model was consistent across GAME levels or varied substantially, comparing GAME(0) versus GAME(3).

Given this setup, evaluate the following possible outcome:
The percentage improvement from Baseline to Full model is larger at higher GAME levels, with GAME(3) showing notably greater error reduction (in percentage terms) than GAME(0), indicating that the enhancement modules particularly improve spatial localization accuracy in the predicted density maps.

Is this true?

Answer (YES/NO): NO